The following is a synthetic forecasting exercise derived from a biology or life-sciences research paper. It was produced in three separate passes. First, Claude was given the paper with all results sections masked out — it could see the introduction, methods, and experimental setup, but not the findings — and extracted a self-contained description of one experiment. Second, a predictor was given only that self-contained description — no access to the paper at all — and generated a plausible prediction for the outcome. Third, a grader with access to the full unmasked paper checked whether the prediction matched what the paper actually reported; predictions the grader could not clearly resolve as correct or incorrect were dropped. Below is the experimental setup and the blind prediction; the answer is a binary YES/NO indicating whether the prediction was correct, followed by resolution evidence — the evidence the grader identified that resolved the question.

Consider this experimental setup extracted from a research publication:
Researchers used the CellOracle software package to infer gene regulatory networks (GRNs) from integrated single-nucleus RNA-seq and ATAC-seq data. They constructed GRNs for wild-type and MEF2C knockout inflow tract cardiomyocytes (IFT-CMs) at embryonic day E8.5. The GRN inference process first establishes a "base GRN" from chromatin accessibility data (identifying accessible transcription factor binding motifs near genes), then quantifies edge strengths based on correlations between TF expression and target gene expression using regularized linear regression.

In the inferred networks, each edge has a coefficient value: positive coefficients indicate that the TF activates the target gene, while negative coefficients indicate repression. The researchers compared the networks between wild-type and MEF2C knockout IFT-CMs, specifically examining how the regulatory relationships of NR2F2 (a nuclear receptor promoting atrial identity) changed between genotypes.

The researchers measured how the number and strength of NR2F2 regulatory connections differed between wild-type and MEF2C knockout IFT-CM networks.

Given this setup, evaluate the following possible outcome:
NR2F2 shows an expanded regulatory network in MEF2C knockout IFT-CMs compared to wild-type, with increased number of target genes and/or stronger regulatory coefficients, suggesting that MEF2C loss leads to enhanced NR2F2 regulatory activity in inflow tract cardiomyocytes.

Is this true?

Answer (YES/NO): YES